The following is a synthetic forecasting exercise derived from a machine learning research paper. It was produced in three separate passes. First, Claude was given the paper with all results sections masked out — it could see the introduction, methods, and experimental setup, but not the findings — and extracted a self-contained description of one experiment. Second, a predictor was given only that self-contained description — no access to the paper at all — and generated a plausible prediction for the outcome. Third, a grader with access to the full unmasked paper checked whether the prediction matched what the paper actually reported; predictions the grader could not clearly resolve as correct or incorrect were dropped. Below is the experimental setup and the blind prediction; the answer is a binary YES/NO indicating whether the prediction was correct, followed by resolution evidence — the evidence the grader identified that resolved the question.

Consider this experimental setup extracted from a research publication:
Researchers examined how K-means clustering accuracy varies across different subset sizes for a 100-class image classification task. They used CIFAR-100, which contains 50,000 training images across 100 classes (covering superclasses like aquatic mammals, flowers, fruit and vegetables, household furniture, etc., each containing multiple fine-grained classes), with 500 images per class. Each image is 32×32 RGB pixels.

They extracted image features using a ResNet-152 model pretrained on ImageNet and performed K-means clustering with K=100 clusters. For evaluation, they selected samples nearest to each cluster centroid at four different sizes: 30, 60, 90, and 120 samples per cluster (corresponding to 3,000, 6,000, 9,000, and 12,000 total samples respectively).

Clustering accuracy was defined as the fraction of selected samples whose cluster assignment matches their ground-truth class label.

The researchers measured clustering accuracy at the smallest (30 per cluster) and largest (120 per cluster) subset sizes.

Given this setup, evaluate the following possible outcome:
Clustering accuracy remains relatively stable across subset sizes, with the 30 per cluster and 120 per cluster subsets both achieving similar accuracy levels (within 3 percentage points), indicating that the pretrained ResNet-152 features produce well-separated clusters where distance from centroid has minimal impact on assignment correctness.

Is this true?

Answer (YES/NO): NO